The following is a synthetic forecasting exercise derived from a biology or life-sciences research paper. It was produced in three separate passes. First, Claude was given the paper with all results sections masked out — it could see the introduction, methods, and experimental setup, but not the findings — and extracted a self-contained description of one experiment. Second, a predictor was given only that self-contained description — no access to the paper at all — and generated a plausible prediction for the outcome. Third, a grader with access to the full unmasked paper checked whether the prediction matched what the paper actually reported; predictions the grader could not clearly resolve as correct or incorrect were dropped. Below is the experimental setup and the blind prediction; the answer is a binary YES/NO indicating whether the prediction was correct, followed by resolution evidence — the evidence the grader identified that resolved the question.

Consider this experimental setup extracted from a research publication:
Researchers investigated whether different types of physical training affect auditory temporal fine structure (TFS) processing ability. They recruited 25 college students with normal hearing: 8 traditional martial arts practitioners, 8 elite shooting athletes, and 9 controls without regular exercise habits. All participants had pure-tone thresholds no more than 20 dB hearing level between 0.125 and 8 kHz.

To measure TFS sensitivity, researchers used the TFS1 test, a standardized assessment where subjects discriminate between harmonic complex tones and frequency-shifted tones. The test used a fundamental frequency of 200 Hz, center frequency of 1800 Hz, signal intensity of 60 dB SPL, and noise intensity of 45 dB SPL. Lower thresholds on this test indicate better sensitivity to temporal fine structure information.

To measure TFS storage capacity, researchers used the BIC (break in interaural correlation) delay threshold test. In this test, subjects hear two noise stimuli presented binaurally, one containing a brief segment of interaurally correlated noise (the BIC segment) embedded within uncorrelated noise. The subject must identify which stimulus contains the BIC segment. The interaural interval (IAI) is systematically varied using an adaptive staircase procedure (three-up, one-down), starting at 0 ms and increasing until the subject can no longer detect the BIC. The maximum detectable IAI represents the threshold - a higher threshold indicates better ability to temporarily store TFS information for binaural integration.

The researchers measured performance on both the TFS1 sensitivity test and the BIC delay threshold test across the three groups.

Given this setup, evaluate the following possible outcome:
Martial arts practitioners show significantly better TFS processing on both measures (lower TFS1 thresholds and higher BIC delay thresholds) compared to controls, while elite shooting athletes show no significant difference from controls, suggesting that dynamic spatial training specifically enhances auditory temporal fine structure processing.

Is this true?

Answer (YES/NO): NO